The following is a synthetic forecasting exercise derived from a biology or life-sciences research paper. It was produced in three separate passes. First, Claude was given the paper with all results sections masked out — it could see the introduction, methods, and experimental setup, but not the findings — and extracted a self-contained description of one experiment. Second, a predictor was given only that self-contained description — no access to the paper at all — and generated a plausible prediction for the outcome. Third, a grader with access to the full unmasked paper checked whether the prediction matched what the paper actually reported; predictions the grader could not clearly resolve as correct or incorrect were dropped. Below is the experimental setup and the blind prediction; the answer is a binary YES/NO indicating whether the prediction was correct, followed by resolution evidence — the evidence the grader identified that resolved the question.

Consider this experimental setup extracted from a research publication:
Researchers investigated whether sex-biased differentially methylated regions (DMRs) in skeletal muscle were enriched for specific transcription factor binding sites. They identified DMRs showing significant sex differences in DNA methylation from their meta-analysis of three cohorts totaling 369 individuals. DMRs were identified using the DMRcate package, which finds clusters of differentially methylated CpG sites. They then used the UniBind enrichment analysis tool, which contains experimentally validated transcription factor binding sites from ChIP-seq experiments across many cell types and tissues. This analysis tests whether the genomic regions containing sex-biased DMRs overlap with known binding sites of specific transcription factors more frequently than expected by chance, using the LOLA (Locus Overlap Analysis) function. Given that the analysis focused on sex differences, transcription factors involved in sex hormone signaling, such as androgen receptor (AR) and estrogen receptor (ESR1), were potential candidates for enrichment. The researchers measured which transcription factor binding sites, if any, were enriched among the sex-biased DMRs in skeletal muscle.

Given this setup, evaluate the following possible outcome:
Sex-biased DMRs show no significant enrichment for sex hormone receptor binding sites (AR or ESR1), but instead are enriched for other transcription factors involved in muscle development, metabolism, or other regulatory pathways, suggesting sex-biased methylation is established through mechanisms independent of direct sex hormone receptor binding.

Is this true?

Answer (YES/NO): NO